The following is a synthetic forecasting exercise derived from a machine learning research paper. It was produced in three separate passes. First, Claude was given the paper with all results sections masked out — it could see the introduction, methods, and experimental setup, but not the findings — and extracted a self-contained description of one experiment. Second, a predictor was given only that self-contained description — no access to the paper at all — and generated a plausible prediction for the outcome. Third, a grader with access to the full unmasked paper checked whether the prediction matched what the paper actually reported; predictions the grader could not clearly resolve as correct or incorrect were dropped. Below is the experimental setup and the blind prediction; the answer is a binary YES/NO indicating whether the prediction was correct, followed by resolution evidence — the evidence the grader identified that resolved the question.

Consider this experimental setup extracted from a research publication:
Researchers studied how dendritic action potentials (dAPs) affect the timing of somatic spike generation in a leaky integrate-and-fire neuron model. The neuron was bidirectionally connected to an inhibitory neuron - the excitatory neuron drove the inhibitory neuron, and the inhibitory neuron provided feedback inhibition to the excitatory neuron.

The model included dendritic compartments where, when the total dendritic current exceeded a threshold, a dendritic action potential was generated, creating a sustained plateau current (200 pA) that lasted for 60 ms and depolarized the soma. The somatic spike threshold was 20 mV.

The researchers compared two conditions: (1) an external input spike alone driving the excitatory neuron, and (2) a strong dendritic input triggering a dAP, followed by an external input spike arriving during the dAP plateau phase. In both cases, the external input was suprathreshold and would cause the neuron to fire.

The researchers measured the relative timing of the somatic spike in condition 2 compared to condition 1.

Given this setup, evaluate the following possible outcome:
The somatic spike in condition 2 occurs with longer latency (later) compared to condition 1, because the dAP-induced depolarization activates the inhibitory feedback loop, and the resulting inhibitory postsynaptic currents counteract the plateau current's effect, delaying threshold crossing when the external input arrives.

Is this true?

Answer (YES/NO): NO